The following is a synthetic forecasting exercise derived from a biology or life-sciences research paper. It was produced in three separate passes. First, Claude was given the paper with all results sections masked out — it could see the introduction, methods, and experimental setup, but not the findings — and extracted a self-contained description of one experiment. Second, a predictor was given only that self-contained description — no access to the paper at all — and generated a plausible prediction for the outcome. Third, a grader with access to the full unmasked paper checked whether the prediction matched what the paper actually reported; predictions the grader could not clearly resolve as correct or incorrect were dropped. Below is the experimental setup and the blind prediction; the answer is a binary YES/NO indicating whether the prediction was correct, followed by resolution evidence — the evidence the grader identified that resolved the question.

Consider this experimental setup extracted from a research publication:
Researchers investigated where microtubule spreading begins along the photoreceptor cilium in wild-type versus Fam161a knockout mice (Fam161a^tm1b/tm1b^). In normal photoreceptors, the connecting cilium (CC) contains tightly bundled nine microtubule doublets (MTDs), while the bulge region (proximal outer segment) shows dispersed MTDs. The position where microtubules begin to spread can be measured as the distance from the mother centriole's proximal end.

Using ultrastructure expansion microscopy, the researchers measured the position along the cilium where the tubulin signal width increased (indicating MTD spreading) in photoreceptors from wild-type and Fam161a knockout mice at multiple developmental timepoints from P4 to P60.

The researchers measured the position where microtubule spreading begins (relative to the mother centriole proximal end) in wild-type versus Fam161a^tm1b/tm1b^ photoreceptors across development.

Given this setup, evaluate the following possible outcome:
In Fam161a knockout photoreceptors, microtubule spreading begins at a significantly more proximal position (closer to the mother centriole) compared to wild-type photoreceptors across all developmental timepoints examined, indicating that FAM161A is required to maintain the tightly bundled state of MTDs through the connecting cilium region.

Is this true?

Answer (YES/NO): NO